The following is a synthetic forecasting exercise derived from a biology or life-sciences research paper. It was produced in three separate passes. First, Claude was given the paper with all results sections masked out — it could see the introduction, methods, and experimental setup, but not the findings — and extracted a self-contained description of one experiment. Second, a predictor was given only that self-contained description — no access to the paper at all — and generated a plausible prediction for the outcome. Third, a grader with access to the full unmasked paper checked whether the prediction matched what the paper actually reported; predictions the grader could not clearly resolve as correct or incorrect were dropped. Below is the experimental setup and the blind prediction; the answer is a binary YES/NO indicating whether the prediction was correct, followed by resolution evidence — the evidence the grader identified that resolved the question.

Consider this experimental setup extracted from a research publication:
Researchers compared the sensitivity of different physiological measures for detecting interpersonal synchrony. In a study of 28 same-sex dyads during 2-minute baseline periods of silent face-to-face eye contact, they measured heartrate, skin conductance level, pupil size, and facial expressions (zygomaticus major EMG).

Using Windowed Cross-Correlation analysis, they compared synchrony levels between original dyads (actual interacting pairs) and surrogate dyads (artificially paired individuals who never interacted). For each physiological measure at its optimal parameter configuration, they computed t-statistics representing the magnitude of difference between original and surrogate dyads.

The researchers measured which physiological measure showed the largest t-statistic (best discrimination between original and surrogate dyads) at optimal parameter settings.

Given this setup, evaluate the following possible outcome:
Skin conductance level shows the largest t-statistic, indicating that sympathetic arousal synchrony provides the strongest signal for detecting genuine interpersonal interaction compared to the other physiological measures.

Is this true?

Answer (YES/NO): YES